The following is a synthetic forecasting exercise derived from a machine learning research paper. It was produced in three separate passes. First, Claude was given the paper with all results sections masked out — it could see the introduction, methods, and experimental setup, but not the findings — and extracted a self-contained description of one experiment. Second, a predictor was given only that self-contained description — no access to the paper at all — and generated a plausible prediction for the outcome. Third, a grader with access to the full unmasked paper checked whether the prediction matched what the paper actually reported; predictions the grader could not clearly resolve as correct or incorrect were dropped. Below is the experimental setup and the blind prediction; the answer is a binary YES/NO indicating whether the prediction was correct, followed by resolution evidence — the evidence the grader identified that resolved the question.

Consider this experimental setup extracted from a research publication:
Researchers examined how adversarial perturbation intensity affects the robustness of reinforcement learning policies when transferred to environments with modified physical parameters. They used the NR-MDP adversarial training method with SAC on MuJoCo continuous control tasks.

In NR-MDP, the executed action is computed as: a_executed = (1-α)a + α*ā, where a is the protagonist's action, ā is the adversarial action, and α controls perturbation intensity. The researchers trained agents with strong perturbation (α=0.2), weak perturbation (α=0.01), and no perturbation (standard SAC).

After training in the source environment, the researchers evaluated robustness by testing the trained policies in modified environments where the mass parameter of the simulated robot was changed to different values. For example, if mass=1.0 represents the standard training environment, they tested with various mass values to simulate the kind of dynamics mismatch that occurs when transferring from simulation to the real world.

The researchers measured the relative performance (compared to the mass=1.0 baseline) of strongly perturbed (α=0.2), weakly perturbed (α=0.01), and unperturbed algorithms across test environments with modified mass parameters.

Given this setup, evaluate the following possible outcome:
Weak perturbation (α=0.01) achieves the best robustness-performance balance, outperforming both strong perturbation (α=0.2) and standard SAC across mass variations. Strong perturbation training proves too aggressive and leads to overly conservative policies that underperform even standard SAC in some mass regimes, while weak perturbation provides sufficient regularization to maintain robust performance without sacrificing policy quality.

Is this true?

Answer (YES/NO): NO